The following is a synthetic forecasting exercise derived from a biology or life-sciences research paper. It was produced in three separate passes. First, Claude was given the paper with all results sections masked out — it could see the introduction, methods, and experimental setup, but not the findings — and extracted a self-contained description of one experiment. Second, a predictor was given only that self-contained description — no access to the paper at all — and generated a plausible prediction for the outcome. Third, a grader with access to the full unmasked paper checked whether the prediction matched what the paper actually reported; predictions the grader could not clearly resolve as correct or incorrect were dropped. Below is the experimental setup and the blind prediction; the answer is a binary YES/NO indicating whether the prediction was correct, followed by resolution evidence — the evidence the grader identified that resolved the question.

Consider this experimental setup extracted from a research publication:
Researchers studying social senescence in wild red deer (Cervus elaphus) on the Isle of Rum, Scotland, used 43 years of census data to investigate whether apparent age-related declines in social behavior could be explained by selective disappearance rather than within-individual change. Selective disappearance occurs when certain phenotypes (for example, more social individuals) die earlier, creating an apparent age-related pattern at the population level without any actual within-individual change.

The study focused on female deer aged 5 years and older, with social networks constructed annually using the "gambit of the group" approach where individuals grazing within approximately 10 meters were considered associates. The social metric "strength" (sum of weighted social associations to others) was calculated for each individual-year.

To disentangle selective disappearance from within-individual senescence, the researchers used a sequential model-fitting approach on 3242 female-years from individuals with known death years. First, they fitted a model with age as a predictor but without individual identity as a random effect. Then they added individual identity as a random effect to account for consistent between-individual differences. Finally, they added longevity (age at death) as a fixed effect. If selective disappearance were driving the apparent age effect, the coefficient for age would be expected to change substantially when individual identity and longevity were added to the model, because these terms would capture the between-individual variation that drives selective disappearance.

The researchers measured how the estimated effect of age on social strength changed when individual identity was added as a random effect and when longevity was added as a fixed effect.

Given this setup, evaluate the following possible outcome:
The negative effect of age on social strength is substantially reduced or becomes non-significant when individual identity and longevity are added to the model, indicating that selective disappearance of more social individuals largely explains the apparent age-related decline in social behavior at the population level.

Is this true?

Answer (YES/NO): NO